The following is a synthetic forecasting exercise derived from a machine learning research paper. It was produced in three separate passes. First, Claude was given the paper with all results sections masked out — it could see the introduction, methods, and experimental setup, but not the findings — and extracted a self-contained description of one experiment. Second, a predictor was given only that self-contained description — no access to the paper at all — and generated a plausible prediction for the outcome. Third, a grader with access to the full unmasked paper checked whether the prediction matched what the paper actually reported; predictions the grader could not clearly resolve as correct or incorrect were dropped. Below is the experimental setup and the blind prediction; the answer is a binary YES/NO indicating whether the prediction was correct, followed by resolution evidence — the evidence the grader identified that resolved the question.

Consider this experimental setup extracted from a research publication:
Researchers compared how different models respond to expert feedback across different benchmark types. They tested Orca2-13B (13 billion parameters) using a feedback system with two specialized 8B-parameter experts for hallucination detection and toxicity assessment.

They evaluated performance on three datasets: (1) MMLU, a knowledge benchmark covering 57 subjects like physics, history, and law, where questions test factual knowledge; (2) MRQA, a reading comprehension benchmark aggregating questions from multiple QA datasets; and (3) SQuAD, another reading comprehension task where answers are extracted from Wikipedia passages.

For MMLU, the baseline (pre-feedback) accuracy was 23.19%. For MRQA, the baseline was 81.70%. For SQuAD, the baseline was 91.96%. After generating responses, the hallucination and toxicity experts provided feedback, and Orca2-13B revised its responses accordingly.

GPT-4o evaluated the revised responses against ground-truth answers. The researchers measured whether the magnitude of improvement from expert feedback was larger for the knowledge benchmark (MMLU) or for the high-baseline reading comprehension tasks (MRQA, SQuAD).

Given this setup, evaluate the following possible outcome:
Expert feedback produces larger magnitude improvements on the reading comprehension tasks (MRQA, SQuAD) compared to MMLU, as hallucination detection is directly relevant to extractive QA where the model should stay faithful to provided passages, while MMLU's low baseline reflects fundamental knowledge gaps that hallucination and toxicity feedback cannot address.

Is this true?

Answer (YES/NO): NO